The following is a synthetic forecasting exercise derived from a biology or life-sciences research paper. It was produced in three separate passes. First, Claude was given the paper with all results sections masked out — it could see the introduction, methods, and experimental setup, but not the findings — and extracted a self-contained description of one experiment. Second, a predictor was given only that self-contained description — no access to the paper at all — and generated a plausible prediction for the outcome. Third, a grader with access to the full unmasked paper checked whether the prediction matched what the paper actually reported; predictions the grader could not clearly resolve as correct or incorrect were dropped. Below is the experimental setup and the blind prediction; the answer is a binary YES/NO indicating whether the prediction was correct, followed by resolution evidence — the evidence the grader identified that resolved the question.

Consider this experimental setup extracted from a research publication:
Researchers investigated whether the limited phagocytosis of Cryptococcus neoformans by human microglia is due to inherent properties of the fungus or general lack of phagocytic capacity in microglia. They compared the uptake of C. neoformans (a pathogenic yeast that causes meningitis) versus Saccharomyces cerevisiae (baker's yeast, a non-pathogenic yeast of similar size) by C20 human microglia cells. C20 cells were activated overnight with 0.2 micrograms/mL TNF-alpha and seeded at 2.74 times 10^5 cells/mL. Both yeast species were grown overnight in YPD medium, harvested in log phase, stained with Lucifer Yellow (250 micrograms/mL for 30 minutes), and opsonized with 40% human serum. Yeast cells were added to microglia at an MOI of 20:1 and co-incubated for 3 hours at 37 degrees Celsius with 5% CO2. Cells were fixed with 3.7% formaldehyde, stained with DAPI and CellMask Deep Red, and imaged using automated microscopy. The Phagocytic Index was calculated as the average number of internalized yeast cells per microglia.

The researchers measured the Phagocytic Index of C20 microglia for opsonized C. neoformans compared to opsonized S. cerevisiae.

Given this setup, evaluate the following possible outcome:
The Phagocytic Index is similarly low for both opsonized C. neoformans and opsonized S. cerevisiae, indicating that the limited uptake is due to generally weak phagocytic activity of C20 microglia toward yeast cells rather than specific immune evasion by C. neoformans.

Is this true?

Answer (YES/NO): NO